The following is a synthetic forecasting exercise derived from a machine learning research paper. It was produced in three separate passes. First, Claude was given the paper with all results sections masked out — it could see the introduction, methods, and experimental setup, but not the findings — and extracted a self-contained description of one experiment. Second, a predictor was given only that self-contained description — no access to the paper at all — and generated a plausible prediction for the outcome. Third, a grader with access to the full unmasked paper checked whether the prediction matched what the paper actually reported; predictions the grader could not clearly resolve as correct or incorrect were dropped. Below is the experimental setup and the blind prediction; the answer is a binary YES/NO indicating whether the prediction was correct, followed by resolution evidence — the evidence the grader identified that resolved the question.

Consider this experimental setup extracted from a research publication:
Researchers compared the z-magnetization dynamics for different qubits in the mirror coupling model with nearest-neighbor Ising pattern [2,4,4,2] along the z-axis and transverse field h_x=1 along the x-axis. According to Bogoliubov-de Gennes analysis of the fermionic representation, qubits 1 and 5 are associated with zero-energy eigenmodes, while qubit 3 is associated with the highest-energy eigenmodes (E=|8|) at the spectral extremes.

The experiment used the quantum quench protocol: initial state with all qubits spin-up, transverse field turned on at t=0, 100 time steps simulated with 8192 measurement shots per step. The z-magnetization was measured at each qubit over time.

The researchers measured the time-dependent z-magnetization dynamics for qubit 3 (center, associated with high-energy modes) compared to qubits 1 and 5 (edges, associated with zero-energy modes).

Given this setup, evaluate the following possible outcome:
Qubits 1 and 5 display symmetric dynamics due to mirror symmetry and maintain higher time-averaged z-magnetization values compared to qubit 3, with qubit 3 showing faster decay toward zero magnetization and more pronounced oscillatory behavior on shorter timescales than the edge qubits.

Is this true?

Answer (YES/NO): NO